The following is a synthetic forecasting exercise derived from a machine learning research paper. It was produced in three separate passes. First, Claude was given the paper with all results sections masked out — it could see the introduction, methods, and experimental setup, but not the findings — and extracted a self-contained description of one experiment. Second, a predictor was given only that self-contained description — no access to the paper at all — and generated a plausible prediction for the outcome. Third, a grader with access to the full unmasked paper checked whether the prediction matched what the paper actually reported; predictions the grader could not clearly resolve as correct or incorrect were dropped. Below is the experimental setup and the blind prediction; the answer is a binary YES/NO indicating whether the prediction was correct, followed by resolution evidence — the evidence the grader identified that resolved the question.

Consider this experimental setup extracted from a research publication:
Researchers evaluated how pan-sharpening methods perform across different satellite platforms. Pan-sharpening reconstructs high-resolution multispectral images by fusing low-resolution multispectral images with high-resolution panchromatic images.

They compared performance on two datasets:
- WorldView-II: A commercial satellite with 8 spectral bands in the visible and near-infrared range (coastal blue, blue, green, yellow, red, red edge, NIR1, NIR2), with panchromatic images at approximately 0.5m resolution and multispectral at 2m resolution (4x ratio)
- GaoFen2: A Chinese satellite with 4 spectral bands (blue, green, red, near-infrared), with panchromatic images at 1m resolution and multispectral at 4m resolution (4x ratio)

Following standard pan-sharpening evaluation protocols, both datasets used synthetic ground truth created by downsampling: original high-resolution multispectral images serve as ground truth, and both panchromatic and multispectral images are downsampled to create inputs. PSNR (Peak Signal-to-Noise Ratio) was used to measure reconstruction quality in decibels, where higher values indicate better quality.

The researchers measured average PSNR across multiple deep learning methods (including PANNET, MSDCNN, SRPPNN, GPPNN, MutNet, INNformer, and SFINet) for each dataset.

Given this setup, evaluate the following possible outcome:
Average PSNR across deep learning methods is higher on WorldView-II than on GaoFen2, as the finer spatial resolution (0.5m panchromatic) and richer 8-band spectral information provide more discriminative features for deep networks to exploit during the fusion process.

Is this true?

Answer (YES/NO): NO